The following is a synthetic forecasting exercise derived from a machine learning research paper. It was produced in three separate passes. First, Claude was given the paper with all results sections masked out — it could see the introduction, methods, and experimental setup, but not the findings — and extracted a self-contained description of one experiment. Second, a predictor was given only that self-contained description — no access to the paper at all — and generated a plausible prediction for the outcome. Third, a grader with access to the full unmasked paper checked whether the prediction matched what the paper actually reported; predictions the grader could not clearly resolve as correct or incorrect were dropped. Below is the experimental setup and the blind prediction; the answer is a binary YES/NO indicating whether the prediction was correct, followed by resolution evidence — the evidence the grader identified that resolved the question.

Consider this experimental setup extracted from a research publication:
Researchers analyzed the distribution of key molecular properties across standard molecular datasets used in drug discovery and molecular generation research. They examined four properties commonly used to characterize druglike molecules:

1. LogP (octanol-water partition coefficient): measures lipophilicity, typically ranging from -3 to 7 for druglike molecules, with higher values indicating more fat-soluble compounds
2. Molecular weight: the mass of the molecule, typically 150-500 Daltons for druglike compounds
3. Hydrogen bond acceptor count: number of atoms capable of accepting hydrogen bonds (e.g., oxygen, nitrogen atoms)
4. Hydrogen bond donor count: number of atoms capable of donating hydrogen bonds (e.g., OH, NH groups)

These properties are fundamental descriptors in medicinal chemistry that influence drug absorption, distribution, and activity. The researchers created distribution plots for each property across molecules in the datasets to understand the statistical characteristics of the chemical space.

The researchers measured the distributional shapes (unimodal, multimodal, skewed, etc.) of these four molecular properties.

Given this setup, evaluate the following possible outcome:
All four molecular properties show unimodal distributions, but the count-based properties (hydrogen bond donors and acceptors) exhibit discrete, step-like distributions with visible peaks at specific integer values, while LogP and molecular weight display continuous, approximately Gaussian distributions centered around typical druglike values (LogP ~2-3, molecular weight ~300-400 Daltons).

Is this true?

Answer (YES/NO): NO